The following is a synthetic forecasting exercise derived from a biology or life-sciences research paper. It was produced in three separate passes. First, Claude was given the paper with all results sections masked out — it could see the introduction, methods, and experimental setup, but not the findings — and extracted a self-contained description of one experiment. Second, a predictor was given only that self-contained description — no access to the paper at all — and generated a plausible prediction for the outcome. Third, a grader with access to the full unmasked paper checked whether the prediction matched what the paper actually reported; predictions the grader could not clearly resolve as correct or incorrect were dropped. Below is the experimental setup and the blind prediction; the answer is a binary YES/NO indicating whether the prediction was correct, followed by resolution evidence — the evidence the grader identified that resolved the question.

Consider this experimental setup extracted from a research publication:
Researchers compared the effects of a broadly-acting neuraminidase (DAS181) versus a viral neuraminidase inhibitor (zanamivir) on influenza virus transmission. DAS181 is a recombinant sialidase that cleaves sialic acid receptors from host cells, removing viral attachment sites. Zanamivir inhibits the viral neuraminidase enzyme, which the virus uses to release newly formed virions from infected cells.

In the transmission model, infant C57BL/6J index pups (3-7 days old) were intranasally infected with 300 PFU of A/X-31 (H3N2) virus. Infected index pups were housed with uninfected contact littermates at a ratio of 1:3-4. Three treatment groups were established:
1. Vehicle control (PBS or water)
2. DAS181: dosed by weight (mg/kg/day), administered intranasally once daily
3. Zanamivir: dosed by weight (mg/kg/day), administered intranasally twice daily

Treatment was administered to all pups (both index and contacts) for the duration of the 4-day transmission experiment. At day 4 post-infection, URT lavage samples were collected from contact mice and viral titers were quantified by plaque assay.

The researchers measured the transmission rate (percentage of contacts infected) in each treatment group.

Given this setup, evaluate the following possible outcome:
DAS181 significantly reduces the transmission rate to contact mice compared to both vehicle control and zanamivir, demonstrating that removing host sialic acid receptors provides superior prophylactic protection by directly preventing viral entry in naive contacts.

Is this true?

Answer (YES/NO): NO